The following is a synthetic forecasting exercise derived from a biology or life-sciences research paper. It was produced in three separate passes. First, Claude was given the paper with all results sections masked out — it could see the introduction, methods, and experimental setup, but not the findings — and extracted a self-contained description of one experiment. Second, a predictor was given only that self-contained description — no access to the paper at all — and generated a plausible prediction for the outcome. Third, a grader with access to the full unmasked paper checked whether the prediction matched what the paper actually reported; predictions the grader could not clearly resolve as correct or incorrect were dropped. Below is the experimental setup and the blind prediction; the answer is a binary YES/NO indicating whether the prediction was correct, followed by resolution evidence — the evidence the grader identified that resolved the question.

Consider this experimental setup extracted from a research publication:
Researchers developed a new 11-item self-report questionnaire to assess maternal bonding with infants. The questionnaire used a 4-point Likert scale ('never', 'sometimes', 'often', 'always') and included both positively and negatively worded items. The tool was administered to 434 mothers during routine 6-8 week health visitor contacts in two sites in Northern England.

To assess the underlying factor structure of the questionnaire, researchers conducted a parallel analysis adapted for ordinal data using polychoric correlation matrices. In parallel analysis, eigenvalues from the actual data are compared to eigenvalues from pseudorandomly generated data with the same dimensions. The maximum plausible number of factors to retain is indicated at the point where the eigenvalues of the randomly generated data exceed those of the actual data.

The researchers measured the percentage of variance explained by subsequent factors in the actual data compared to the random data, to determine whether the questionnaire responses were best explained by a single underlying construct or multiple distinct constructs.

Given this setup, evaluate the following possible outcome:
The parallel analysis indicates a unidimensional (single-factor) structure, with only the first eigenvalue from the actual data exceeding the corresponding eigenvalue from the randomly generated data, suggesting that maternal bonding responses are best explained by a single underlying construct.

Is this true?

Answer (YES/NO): YES